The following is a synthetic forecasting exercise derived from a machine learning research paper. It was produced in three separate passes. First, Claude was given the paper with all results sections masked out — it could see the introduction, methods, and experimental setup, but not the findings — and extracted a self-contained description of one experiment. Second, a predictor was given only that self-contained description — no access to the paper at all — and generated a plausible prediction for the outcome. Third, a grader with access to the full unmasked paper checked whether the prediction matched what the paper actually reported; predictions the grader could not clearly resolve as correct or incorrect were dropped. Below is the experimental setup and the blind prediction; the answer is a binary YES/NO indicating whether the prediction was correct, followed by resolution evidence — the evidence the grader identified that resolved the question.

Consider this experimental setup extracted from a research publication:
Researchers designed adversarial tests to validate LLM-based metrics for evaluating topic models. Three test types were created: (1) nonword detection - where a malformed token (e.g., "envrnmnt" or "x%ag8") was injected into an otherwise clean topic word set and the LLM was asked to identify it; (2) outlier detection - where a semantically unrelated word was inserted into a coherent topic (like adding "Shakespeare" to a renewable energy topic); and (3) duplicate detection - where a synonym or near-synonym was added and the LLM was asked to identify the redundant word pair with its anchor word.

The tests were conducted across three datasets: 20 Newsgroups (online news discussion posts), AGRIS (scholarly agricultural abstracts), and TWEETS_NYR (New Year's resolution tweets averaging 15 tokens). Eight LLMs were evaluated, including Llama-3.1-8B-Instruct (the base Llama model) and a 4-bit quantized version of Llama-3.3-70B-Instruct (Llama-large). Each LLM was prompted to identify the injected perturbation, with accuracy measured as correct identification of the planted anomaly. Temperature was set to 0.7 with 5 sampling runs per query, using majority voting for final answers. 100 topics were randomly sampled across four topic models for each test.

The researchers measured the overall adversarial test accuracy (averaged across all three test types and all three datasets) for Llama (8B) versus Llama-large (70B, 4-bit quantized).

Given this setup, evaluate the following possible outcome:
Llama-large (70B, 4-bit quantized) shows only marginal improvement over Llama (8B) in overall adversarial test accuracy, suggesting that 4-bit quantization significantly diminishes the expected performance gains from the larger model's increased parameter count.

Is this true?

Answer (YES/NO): NO